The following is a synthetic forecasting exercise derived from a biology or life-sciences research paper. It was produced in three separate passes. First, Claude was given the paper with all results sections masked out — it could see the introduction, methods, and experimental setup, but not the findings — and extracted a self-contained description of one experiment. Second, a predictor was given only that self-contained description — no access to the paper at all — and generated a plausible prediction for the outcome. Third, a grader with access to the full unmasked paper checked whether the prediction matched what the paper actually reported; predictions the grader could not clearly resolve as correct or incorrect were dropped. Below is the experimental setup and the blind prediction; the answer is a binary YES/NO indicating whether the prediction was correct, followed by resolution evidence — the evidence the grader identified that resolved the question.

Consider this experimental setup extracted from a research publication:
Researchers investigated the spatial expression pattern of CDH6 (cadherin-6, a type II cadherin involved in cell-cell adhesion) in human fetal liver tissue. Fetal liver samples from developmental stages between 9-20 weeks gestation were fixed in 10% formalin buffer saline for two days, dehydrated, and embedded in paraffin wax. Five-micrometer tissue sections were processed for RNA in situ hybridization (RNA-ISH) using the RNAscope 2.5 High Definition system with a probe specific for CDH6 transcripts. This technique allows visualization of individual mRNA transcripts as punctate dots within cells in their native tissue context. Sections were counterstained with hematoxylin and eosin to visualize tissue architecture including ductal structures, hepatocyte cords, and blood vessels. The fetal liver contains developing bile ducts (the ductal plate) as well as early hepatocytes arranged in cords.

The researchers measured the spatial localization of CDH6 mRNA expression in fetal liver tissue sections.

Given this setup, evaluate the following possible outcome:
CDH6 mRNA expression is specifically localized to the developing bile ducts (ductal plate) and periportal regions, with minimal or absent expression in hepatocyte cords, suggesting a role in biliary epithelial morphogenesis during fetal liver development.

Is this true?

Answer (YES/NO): YES